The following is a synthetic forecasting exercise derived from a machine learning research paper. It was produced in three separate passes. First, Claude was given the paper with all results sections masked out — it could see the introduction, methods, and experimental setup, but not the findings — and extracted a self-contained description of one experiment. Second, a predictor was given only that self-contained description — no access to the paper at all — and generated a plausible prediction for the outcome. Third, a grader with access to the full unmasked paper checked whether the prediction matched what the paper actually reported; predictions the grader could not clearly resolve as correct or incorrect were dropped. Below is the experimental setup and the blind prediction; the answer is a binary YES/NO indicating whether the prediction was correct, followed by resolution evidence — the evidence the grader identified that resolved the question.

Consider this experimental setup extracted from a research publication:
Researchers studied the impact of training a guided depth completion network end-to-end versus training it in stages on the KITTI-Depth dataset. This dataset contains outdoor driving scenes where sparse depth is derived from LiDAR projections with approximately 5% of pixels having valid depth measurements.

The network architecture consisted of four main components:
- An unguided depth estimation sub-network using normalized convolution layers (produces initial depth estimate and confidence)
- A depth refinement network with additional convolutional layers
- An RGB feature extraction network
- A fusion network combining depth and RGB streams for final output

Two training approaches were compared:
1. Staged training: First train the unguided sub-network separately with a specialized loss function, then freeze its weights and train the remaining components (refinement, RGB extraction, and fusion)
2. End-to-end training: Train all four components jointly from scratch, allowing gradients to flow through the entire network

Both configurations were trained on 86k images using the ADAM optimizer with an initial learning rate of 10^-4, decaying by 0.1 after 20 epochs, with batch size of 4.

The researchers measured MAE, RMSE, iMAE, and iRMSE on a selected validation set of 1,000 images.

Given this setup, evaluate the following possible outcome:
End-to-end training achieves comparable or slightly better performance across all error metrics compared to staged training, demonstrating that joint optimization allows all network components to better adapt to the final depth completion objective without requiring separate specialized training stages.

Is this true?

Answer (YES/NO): NO